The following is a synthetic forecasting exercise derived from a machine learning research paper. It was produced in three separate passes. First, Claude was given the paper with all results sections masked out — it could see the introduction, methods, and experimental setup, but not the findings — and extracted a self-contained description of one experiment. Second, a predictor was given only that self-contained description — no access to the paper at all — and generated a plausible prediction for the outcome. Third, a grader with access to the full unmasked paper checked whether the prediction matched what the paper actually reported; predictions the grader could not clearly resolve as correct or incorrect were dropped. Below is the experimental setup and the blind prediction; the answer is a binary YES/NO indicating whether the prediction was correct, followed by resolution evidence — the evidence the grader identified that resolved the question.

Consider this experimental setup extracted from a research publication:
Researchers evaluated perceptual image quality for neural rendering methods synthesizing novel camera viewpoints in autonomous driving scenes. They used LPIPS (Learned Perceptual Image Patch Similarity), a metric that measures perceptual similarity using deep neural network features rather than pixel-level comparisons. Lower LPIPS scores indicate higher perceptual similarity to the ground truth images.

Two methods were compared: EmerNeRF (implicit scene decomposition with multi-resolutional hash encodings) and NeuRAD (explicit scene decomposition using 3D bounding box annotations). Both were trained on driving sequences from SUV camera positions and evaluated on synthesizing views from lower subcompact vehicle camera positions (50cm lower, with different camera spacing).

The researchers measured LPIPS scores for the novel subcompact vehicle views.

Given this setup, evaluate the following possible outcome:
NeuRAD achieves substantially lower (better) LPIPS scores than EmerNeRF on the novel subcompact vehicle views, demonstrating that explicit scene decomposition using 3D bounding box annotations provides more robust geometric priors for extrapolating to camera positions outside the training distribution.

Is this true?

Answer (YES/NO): YES